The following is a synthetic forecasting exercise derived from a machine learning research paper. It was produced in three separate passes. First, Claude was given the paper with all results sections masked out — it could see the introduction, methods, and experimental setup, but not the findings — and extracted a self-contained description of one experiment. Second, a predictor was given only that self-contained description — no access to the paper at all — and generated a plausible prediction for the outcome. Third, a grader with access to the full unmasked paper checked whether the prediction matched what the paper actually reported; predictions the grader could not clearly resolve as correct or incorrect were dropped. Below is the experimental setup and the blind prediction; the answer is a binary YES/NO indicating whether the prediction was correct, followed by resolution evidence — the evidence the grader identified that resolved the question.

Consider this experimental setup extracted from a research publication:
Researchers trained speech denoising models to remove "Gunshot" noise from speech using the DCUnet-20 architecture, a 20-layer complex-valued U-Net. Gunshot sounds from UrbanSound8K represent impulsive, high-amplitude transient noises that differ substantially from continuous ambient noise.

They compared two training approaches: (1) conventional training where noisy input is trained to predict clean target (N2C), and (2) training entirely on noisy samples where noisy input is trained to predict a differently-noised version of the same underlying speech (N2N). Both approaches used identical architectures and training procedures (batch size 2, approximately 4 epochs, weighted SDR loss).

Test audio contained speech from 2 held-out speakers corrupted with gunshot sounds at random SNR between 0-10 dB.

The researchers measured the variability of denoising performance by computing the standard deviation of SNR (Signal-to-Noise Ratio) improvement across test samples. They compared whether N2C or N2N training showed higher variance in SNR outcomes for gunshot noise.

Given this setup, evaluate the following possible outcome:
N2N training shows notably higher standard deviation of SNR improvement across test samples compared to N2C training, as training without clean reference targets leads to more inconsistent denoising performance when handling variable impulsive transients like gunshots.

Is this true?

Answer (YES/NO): YES